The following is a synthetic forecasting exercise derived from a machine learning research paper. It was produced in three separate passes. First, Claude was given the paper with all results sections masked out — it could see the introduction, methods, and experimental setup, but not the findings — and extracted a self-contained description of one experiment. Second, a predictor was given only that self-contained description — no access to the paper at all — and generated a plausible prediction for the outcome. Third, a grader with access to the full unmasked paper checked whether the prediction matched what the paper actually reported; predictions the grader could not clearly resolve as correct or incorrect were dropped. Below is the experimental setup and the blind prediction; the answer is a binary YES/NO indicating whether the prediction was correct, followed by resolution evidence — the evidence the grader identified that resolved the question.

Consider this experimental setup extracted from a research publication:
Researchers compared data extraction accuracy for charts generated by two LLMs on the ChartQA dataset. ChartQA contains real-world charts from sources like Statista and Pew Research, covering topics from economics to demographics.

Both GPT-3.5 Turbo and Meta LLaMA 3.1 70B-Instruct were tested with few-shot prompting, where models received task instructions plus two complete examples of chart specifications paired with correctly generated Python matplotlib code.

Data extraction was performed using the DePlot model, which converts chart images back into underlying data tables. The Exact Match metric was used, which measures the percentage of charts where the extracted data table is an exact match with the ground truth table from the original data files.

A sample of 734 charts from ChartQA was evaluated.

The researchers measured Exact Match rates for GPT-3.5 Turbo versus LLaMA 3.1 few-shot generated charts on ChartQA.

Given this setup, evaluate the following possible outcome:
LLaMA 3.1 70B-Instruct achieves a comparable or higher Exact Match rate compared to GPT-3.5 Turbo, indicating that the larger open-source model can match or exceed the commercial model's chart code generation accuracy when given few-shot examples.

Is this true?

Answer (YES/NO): YES